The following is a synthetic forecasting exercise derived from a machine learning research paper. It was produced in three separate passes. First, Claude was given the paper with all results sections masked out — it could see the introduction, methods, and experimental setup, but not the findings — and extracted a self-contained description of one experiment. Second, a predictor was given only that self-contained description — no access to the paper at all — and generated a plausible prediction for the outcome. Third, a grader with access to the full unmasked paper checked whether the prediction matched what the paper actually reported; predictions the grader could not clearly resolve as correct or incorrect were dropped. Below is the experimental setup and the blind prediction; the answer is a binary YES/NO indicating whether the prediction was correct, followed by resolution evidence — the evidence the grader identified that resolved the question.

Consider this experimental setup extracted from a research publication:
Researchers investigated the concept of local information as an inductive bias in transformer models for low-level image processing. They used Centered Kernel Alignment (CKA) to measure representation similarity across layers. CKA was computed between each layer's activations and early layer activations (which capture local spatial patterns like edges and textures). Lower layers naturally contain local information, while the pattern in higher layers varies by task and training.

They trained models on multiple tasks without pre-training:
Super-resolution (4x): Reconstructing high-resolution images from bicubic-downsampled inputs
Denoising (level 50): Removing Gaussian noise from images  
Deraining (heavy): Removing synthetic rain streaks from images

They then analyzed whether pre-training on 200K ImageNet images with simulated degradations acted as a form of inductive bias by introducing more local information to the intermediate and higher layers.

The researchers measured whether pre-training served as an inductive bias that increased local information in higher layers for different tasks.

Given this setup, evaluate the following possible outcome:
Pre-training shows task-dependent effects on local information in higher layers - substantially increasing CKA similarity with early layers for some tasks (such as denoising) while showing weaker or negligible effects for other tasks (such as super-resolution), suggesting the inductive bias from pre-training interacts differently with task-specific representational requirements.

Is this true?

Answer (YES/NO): NO